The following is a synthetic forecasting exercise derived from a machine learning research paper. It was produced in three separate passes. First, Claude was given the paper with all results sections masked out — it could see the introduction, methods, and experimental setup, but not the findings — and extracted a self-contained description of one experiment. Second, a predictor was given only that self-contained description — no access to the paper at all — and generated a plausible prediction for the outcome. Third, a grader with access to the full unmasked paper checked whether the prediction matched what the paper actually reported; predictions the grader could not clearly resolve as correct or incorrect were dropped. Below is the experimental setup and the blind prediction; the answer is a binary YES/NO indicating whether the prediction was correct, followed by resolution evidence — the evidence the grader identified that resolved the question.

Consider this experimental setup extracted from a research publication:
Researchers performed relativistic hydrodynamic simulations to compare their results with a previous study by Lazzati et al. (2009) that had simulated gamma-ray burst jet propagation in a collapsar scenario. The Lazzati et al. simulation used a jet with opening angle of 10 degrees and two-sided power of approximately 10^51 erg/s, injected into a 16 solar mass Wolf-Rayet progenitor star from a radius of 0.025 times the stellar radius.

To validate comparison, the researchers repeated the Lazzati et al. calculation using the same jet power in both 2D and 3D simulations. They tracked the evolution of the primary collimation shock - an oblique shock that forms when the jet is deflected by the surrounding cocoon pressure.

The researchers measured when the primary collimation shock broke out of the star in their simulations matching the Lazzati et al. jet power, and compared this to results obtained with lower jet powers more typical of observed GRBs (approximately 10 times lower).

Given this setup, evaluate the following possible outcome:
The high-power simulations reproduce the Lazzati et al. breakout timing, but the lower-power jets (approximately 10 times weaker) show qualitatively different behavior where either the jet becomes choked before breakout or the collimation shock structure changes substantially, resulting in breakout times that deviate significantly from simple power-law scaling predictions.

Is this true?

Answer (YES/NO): NO